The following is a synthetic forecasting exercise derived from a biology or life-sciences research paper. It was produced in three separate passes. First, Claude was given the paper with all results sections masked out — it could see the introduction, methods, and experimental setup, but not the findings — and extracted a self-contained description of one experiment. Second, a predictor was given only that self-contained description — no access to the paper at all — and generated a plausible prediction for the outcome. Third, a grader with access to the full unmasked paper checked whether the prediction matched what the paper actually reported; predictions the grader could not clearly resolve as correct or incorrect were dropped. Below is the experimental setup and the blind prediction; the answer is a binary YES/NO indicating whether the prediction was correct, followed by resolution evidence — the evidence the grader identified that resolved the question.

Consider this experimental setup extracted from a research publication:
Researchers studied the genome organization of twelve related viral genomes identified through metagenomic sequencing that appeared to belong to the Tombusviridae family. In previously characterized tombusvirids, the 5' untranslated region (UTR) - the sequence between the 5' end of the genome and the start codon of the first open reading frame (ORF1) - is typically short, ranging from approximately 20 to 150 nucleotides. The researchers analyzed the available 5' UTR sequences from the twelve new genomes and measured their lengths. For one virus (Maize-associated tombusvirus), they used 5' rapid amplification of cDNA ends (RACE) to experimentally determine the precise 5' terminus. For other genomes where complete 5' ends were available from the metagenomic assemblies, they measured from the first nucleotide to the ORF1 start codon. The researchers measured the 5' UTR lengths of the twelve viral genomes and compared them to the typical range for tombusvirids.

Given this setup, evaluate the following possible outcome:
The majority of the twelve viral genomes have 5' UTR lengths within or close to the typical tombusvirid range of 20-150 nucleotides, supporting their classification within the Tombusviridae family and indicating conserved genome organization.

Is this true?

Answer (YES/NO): NO